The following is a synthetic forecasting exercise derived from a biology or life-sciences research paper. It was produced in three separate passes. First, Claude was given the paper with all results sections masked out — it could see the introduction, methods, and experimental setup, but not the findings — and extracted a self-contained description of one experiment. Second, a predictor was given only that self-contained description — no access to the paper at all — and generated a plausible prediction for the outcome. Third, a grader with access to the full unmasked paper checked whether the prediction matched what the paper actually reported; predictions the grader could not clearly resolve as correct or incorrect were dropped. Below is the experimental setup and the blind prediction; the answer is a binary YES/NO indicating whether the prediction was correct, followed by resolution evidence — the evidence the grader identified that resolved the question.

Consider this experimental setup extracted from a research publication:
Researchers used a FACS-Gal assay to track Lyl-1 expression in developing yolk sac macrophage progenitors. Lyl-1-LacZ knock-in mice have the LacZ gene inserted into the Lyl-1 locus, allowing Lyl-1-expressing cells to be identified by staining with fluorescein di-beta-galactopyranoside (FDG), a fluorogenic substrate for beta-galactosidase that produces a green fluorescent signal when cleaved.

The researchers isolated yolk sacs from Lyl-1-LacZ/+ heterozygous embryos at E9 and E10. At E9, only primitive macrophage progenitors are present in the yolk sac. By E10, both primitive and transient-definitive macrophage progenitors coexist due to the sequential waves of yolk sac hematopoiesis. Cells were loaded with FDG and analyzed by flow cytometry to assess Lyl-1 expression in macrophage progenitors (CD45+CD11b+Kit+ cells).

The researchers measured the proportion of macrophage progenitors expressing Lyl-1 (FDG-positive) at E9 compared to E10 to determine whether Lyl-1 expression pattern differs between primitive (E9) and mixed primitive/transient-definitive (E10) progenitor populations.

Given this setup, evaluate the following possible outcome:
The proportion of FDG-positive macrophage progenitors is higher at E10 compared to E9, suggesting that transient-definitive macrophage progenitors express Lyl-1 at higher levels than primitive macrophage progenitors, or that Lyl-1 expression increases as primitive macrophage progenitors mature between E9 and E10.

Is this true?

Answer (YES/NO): NO